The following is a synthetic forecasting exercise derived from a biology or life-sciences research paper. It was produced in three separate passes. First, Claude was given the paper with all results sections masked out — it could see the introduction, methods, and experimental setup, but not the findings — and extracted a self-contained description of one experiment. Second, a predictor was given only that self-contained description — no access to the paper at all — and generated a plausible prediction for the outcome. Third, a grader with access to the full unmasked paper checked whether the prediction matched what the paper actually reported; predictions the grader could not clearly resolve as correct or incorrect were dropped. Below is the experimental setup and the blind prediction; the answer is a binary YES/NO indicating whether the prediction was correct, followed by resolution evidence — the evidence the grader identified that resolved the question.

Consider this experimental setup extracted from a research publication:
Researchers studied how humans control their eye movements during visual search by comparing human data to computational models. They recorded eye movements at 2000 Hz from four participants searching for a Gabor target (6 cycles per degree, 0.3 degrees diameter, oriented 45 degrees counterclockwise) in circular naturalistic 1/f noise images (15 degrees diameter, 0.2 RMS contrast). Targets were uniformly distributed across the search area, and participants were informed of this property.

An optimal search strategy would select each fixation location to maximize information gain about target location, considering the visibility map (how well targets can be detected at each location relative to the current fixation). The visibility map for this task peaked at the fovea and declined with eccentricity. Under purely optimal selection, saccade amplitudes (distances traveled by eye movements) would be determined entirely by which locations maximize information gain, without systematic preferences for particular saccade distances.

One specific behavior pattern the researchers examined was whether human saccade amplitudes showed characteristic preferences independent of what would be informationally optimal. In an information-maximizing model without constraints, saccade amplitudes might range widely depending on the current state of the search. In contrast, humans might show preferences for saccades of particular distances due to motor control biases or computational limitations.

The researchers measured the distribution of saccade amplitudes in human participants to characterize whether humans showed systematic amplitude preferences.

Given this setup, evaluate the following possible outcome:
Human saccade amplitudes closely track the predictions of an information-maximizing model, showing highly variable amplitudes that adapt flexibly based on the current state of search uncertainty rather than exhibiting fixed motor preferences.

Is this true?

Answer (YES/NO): NO